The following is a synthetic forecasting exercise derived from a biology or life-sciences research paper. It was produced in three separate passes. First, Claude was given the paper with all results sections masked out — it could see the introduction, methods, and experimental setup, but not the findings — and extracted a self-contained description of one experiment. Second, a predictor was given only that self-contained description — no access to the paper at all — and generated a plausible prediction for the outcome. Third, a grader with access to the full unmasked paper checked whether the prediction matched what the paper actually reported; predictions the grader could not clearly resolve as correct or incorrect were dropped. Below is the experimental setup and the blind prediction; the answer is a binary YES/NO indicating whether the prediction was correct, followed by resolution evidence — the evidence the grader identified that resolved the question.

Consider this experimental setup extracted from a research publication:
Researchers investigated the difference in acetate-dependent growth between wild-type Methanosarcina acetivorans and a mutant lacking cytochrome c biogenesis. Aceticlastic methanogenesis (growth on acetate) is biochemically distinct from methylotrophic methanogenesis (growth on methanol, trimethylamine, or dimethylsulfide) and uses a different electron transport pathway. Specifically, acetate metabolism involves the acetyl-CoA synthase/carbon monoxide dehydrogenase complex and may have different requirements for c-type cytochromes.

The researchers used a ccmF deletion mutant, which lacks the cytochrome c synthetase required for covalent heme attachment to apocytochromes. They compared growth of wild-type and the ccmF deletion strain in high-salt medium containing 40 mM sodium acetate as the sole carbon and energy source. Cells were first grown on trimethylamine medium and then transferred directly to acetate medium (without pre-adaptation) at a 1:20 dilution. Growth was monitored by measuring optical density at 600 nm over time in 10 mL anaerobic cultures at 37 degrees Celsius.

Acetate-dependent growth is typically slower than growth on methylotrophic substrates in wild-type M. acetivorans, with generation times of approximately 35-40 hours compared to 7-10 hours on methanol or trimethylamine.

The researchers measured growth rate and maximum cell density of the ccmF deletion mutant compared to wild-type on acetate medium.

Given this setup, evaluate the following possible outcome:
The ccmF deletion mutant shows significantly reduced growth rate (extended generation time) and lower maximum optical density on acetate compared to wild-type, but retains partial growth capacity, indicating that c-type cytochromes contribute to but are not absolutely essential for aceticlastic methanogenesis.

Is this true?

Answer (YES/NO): NO